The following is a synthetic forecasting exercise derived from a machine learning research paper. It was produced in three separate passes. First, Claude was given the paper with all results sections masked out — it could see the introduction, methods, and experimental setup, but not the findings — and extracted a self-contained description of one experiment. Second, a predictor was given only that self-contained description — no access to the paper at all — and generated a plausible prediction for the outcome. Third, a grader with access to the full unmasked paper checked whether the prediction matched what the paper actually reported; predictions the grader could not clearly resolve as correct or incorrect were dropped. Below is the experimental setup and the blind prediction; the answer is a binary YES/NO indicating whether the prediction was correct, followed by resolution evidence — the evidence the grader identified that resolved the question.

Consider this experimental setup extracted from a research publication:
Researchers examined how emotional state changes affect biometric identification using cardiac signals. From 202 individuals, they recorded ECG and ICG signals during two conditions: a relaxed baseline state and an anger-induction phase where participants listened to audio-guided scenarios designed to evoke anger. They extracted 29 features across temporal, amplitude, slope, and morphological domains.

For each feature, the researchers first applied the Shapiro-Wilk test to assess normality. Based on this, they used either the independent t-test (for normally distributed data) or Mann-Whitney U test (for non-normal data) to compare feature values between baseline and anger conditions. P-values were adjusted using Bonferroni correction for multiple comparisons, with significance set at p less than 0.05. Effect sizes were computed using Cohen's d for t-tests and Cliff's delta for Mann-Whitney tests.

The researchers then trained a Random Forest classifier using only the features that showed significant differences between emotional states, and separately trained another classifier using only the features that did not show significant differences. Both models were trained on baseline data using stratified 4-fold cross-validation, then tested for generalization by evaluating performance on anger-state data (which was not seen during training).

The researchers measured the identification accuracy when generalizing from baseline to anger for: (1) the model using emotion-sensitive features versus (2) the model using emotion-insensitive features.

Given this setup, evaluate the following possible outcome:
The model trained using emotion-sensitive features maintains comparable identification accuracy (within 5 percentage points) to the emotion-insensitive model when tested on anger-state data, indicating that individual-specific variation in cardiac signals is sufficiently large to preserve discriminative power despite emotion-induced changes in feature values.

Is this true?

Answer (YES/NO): NO